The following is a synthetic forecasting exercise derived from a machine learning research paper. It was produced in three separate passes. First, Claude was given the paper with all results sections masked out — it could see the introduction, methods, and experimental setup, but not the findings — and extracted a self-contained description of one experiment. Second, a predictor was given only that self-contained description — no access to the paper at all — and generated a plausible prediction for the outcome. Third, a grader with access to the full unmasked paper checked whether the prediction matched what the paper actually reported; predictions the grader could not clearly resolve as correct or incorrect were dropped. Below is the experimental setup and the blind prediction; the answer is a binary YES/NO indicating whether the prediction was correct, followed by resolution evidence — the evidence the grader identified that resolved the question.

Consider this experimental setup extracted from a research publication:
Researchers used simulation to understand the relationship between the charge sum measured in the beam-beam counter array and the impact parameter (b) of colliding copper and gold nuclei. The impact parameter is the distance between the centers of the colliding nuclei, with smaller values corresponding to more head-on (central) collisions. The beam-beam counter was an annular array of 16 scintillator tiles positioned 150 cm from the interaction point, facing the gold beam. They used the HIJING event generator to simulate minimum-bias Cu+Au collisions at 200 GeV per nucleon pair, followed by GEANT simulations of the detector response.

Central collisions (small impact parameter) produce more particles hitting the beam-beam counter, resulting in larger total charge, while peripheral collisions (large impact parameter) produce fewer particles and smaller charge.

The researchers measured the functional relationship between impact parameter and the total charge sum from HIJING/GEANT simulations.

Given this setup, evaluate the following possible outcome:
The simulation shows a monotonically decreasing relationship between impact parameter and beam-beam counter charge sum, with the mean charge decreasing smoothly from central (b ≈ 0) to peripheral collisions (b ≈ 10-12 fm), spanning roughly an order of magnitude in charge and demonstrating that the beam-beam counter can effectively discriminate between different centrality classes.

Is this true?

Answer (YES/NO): NO